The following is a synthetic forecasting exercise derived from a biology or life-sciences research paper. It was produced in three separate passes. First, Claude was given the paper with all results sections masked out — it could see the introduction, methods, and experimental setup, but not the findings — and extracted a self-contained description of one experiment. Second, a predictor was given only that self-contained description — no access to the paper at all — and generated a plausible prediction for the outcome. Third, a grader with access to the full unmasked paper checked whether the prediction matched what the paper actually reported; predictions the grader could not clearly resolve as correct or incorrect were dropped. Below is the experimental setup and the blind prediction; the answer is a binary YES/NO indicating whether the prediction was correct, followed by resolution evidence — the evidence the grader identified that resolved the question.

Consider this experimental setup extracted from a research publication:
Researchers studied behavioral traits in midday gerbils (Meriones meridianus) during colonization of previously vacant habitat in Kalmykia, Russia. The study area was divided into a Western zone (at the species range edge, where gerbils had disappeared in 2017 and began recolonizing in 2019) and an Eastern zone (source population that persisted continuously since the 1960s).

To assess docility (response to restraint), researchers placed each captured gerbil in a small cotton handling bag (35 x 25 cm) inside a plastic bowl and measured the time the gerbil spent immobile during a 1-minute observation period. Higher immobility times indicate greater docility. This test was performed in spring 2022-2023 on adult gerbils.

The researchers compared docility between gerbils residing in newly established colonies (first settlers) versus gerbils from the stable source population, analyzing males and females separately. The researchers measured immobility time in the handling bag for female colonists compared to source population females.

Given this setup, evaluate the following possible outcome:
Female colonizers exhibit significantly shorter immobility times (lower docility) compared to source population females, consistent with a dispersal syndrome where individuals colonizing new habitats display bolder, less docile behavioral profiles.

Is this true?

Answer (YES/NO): NO